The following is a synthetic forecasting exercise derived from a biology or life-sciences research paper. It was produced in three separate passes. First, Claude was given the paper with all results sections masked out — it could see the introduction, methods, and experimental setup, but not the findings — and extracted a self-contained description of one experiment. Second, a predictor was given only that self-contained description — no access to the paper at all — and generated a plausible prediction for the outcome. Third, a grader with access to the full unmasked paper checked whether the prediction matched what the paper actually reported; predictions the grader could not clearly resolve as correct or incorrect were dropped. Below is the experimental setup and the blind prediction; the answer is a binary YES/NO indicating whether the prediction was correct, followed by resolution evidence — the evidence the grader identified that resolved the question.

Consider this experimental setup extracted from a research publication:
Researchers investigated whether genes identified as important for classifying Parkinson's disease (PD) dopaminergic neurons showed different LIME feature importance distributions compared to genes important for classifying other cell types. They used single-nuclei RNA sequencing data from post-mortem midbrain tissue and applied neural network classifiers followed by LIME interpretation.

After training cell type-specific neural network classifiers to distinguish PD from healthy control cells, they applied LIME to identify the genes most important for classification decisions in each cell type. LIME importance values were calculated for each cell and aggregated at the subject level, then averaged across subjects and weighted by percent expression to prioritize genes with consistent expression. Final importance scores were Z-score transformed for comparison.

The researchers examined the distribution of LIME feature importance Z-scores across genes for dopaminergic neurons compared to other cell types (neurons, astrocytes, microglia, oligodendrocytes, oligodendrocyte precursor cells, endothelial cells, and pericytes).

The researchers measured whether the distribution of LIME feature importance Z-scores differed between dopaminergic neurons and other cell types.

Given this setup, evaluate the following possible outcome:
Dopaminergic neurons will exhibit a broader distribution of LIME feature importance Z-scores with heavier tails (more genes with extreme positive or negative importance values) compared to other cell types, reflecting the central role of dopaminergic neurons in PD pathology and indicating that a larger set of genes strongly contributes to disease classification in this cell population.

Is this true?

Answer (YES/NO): NO